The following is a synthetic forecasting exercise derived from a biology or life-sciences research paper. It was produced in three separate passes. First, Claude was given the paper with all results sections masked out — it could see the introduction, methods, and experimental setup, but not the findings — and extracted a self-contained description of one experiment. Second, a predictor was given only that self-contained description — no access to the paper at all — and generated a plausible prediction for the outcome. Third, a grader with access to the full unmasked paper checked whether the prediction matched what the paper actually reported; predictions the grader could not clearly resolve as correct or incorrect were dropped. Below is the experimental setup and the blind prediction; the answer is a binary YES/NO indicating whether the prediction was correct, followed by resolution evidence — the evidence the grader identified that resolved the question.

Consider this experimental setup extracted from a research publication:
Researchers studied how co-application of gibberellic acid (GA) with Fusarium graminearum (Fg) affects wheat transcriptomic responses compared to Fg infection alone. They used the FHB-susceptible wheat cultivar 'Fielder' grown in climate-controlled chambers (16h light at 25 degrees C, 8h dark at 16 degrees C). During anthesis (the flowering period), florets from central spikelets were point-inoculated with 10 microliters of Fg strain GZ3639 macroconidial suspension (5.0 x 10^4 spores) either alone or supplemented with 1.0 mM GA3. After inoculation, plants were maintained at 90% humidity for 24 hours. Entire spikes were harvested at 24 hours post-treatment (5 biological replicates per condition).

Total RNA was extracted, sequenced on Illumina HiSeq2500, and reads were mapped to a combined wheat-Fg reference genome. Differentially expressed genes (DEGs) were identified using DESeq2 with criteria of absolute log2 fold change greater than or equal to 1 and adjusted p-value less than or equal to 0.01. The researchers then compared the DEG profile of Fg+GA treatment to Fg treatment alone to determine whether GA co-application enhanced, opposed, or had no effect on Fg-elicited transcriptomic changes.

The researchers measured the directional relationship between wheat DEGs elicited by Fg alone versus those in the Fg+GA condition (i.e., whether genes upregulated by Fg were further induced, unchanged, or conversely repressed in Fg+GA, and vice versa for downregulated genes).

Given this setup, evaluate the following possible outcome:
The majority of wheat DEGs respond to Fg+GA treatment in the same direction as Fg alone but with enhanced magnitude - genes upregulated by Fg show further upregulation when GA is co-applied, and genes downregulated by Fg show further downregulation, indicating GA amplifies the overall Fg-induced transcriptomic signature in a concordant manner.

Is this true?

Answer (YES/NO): NO